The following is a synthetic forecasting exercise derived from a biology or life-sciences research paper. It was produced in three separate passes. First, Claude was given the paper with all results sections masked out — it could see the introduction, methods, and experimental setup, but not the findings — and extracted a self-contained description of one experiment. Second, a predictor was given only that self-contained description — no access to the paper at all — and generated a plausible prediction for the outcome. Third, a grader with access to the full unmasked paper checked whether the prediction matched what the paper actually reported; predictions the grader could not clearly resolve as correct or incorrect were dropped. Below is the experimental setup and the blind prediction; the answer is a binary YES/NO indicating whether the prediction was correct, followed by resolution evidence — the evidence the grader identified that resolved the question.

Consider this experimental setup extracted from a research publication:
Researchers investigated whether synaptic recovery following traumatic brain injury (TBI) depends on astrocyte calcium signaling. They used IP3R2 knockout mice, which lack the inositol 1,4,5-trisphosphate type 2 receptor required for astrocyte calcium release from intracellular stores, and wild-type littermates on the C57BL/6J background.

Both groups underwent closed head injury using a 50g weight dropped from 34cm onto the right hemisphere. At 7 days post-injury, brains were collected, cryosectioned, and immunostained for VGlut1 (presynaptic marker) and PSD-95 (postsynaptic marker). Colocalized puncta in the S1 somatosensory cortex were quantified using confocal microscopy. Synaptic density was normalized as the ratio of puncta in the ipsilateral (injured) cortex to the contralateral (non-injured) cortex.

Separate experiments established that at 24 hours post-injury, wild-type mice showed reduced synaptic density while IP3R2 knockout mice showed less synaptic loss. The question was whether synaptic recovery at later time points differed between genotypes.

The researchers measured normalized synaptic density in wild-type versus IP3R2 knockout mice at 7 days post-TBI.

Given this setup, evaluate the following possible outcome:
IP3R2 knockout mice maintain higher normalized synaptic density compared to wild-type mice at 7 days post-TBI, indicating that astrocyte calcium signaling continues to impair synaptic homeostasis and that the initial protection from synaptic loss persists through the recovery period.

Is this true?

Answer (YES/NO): NO